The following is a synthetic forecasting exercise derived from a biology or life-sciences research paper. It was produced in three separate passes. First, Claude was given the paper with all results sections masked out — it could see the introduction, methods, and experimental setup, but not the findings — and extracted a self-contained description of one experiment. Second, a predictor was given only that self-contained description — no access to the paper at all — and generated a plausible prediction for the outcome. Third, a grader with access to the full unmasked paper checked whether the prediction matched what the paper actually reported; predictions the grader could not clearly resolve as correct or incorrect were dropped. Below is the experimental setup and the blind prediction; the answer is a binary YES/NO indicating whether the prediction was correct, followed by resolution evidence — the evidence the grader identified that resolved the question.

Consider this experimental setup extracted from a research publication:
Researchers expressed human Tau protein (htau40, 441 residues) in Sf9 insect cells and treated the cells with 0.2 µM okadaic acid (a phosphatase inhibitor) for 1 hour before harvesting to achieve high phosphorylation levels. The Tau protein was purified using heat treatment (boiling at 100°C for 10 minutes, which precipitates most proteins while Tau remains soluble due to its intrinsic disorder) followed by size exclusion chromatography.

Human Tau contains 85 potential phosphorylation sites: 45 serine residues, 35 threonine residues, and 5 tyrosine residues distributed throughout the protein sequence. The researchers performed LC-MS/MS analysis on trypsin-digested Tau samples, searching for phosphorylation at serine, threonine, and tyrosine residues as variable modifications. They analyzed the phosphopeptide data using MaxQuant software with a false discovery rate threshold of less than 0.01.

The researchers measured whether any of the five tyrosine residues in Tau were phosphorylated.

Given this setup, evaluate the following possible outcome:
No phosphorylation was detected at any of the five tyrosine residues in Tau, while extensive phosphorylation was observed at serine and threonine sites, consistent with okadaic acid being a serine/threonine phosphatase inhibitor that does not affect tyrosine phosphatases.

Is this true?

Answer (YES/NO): YES